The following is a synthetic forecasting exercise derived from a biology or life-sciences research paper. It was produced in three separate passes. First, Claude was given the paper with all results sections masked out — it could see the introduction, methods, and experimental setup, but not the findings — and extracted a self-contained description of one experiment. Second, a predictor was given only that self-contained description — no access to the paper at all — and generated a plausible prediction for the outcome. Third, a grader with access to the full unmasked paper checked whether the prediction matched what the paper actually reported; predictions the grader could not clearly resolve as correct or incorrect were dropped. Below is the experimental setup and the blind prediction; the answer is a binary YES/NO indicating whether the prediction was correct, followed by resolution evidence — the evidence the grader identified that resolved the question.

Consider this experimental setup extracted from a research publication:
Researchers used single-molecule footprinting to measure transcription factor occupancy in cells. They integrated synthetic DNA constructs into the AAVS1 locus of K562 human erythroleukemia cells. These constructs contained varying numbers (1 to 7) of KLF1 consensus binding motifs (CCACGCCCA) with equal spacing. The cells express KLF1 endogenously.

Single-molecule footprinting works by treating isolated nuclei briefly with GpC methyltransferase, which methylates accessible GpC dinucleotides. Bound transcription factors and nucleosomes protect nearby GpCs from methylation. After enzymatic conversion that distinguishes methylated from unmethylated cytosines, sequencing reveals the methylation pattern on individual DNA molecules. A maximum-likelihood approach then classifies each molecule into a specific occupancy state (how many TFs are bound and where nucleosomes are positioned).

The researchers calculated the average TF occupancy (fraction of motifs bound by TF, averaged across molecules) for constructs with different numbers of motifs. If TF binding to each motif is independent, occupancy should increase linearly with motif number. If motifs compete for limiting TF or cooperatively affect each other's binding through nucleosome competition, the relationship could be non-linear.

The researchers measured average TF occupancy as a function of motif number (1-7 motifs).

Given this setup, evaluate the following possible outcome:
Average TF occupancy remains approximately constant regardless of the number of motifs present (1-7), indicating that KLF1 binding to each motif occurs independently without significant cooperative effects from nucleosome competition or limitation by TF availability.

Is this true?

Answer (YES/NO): NO